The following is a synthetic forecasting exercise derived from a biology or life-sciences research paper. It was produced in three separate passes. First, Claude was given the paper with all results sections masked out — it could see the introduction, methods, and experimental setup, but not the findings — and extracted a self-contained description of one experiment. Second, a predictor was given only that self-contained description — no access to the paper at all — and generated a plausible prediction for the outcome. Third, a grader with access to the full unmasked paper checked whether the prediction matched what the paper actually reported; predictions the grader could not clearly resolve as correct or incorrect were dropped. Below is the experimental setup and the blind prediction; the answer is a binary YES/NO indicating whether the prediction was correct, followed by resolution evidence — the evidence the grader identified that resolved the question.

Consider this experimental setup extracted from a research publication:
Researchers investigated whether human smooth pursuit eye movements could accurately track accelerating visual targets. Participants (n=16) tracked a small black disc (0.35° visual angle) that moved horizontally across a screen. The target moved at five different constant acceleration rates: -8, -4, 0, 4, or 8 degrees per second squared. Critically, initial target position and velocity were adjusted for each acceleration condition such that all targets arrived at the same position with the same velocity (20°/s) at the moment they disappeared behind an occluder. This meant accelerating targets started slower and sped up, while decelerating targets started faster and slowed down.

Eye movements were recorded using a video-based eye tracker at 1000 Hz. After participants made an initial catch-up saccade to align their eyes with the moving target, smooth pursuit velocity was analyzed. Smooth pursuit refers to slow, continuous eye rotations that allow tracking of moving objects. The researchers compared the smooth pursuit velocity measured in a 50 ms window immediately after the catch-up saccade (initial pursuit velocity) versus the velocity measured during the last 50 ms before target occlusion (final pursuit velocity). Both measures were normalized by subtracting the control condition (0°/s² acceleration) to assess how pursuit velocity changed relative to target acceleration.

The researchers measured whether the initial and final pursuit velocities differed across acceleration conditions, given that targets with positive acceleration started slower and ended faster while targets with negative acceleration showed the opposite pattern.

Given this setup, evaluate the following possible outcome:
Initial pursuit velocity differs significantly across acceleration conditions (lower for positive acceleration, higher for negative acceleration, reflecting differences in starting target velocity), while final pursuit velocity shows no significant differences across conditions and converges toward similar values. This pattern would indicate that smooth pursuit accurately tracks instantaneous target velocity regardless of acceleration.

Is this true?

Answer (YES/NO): YES